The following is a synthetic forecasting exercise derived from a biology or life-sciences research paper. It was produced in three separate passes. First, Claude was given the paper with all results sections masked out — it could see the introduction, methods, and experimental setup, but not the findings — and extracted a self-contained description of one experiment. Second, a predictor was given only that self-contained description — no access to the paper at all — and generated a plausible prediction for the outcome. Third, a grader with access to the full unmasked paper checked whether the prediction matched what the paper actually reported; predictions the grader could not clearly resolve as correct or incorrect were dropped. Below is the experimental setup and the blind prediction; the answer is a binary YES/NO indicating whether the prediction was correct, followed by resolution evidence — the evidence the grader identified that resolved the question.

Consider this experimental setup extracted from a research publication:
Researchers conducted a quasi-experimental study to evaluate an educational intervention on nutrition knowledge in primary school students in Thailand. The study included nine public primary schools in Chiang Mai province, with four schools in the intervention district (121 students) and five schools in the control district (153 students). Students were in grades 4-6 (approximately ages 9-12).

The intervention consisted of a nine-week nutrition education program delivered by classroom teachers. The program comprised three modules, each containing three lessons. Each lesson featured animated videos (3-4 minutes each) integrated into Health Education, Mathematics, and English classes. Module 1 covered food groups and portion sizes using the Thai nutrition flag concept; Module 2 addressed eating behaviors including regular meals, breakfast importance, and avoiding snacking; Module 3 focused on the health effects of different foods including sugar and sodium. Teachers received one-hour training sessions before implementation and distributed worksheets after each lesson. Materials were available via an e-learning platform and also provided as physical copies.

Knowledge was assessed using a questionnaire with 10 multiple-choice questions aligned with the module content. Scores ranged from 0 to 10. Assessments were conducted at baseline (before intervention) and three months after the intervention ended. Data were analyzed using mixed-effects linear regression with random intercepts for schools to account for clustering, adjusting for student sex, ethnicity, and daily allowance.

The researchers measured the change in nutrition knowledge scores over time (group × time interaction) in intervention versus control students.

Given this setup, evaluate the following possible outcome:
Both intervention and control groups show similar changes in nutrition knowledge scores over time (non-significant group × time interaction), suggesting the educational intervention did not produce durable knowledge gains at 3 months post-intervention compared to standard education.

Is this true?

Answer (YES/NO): YES